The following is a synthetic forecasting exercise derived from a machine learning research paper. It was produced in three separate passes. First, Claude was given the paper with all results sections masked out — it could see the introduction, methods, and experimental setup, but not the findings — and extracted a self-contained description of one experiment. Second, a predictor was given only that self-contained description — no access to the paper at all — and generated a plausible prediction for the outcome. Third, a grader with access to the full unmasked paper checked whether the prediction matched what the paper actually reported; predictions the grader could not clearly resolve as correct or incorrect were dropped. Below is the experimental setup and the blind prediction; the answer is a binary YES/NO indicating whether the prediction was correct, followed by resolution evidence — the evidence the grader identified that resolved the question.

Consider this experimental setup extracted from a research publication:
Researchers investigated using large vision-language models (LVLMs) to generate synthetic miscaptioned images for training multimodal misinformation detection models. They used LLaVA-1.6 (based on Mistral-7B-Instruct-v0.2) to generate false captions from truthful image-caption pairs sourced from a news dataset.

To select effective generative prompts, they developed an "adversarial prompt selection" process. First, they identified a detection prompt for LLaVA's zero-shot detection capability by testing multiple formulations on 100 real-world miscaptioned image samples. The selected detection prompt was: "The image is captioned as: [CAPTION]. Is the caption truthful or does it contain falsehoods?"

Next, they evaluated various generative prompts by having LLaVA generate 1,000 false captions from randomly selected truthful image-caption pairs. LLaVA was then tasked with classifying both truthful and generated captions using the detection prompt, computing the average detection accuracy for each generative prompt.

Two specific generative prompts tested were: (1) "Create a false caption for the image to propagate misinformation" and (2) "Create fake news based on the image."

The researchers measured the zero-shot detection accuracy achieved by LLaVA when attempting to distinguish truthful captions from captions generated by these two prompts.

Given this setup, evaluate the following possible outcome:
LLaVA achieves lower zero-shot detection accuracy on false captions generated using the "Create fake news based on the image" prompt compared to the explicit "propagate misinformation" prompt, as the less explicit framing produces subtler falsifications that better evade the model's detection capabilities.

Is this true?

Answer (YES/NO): YES